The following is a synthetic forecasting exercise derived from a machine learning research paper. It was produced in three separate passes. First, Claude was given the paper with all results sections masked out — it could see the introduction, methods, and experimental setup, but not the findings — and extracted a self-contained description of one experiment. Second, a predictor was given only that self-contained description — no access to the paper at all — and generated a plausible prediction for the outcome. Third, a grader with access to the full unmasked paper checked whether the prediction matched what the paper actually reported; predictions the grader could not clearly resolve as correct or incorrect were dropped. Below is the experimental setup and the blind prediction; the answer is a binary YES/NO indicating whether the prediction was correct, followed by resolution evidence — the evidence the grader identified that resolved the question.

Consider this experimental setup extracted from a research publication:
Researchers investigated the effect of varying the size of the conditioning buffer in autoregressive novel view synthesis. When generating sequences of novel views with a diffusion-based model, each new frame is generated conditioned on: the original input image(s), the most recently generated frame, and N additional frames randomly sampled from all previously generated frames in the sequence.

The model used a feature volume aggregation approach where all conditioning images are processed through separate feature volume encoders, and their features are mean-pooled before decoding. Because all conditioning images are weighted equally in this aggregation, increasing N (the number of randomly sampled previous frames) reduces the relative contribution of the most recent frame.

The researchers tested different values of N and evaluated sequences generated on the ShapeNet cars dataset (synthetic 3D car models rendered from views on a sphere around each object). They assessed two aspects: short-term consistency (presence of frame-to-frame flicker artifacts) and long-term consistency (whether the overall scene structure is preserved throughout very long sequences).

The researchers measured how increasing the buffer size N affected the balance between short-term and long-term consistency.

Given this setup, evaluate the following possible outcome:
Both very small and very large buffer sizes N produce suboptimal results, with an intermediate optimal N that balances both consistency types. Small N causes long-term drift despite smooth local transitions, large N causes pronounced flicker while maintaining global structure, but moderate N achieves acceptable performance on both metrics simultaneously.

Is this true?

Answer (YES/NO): YES